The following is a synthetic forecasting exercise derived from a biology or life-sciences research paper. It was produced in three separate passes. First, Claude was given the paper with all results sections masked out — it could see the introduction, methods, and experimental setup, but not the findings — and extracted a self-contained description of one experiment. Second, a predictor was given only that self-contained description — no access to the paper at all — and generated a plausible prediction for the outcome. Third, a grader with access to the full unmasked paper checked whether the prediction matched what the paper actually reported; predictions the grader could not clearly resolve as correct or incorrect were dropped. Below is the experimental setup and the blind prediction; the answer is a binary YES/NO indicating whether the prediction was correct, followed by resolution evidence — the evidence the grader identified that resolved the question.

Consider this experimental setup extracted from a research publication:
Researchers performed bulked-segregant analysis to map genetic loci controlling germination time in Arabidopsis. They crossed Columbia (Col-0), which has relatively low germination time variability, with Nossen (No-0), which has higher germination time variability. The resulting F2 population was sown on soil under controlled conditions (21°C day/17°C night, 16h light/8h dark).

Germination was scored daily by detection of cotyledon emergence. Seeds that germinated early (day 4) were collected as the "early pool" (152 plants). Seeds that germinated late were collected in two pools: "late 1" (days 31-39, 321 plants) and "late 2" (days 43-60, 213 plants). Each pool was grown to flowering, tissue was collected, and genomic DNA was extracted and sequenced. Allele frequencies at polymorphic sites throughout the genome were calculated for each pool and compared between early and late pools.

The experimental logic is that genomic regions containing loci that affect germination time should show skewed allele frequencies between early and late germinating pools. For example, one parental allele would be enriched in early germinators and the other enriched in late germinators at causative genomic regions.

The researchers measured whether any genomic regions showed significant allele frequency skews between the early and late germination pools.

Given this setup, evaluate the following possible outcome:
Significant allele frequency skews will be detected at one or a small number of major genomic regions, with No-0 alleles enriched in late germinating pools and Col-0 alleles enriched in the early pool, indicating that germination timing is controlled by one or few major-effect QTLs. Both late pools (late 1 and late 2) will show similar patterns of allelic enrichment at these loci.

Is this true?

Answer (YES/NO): YES